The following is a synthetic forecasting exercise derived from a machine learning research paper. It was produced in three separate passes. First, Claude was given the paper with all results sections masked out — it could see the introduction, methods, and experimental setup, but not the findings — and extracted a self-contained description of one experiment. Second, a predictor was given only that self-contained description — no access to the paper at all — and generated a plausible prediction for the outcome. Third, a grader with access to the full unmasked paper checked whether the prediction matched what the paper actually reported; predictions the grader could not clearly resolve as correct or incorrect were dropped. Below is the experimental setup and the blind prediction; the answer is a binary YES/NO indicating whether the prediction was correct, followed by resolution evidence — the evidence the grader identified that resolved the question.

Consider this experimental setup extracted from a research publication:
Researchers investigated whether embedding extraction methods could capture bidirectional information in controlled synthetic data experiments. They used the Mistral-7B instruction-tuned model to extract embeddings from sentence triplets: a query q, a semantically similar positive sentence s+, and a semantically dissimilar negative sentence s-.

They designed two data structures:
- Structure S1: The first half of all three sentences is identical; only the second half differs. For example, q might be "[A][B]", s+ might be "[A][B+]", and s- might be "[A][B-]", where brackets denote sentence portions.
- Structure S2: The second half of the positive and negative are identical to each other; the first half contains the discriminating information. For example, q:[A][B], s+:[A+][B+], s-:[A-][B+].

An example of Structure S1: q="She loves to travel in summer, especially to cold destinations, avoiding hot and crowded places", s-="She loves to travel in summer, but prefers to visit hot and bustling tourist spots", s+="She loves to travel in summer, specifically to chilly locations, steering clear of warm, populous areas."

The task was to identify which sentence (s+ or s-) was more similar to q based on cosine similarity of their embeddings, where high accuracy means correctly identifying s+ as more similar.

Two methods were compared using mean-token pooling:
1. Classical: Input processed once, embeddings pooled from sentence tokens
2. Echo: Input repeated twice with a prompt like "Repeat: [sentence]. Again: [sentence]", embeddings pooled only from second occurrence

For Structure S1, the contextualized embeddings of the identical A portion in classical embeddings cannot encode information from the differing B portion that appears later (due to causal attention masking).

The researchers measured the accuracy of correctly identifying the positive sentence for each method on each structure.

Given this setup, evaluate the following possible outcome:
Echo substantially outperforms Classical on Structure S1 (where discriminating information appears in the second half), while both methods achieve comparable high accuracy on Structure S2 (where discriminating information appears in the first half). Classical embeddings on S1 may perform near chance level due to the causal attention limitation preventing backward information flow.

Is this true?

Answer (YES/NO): YES